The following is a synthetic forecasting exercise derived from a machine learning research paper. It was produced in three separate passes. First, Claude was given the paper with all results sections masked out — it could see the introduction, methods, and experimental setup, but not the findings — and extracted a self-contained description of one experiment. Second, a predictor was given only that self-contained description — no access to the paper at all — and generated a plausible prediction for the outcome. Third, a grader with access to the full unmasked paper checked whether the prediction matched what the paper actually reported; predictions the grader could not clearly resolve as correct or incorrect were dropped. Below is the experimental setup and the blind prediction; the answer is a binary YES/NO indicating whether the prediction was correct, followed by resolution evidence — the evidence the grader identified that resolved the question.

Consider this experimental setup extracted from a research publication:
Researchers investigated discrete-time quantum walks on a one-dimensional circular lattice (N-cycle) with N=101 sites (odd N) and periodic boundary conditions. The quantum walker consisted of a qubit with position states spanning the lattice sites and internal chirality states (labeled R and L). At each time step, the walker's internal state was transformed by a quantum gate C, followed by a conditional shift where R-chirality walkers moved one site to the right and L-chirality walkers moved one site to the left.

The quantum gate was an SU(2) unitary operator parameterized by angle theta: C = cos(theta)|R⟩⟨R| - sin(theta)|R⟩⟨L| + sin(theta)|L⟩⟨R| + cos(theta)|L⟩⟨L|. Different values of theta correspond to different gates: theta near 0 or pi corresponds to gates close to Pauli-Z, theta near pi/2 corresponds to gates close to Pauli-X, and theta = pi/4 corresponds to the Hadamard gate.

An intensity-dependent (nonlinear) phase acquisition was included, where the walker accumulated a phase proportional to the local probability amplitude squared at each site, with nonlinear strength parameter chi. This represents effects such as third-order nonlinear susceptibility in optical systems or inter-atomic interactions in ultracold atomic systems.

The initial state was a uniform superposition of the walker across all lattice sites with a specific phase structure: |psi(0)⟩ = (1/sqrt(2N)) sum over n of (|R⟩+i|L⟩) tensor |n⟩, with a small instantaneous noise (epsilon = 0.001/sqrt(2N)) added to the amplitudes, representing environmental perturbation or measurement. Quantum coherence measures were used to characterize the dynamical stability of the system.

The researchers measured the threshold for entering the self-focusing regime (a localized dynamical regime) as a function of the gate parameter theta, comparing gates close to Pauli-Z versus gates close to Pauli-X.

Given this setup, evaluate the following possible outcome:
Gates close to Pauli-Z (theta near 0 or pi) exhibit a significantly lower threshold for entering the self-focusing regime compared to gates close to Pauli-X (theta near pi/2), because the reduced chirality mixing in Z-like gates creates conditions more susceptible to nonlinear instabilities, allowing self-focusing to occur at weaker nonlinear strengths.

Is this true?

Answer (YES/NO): NO